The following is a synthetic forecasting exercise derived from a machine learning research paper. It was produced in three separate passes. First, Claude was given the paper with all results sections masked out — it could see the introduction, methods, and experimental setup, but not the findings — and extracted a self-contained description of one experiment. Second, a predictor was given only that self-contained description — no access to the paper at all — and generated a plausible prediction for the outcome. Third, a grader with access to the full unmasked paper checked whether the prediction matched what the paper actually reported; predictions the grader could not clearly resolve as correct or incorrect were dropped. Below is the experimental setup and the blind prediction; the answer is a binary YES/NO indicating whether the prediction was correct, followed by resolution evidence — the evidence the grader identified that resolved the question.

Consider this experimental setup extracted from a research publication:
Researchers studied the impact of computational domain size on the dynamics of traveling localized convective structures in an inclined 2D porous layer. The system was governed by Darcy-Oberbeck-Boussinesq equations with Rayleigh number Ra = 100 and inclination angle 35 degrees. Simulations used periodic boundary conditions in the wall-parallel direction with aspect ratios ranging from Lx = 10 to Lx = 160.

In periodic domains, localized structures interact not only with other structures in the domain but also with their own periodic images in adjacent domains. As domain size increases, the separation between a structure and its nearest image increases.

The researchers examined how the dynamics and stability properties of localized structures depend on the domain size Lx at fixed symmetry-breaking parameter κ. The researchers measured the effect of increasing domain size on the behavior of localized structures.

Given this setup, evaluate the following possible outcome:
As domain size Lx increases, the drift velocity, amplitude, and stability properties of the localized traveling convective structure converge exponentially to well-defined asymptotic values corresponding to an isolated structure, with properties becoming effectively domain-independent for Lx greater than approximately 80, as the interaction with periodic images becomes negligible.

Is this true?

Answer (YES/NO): NO